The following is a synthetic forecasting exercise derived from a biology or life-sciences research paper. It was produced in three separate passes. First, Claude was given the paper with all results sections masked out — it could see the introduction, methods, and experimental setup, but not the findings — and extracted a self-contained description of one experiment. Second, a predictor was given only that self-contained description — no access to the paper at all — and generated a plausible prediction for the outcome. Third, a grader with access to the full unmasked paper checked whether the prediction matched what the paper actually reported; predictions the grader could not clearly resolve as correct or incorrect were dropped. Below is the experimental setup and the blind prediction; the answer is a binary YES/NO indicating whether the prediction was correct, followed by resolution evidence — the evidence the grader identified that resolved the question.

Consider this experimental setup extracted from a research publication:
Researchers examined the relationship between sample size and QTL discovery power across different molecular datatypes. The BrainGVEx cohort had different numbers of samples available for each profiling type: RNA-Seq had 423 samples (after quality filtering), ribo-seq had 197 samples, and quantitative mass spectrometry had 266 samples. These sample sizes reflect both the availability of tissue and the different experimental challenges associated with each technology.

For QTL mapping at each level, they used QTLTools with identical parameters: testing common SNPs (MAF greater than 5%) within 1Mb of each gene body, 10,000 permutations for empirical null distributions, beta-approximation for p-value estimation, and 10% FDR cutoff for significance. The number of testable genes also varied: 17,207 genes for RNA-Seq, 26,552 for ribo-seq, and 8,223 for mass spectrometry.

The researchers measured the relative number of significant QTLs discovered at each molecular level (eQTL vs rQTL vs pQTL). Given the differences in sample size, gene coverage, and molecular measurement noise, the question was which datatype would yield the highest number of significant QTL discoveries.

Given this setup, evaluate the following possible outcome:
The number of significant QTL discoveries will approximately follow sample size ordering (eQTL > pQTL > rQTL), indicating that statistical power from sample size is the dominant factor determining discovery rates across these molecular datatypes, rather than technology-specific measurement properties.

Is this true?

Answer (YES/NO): NO